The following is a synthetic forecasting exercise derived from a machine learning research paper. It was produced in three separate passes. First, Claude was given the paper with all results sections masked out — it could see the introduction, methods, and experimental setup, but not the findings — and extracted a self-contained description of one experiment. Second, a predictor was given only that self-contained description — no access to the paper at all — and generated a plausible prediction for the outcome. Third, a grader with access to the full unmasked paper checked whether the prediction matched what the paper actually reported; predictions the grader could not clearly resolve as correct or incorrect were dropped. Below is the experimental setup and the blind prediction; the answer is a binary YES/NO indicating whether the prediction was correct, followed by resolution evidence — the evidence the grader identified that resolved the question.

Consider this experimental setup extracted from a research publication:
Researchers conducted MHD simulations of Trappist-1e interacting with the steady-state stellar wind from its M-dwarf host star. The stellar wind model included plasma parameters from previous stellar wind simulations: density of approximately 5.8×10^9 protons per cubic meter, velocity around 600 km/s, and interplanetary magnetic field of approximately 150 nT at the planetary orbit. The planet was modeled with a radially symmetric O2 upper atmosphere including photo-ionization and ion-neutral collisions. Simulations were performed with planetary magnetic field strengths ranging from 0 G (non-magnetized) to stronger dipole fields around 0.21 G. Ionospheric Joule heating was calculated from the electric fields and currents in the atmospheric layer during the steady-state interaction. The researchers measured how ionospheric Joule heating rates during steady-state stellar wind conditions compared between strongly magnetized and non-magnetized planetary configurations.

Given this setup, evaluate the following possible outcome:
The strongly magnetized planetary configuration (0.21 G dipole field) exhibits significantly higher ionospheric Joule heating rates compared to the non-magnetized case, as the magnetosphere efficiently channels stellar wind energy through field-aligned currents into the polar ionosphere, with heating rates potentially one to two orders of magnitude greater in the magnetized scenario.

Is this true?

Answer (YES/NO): NO